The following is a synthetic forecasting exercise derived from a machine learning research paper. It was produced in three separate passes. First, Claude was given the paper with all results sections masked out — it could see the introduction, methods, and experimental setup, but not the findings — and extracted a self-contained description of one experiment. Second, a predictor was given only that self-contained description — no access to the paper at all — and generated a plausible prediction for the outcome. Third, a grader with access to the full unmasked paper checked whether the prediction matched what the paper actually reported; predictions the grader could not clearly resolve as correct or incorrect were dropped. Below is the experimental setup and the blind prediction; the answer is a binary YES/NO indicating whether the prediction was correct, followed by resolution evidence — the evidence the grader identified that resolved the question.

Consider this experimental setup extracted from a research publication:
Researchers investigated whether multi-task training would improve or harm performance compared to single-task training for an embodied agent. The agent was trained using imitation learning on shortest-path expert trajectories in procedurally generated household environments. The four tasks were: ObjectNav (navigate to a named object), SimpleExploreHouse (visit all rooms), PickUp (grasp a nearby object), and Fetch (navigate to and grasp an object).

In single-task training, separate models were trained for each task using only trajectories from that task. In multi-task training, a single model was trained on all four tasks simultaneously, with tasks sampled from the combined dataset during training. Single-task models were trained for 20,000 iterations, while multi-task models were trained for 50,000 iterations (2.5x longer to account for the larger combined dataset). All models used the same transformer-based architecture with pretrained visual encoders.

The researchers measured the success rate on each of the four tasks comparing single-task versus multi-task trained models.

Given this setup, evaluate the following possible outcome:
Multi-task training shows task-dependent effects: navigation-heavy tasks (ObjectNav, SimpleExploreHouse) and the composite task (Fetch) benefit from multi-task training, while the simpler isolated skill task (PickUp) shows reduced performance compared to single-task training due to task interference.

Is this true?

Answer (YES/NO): NO